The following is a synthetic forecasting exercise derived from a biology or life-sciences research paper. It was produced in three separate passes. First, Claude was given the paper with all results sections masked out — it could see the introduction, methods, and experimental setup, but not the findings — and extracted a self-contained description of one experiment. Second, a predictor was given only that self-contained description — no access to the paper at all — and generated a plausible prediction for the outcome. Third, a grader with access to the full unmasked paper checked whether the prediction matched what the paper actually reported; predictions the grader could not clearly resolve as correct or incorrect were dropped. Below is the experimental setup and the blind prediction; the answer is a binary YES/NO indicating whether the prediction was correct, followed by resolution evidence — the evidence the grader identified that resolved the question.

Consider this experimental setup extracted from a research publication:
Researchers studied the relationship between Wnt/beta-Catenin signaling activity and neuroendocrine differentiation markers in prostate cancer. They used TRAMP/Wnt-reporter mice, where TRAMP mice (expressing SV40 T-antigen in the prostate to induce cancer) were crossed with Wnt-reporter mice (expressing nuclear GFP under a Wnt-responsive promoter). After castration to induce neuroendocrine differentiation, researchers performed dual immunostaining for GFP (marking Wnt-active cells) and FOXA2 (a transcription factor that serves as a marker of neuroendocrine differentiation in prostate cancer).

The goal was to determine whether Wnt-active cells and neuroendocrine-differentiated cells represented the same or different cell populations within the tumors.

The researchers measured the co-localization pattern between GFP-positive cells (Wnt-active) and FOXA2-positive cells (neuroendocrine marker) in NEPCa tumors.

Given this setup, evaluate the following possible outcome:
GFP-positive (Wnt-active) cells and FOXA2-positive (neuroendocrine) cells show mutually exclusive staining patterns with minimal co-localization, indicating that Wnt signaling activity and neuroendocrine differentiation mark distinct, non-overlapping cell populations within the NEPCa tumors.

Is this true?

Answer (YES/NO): NO